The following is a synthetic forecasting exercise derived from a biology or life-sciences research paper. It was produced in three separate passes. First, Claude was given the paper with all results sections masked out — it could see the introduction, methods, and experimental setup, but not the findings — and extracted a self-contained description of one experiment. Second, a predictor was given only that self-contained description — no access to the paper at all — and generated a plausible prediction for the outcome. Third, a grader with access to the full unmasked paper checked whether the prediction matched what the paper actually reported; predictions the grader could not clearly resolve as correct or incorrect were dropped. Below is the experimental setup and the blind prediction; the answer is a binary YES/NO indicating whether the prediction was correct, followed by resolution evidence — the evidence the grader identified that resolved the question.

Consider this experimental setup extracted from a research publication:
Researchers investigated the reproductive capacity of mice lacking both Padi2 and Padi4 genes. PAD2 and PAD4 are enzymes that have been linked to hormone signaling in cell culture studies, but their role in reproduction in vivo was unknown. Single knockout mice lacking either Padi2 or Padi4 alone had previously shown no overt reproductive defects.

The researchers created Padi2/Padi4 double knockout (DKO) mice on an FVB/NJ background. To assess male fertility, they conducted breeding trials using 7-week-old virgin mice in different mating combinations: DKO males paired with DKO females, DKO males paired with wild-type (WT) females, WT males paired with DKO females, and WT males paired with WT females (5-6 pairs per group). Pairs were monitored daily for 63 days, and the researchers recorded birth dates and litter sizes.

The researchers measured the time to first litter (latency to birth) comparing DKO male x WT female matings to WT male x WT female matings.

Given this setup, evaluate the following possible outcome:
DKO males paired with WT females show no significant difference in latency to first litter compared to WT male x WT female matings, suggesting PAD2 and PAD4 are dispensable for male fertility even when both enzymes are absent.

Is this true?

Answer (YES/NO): NO